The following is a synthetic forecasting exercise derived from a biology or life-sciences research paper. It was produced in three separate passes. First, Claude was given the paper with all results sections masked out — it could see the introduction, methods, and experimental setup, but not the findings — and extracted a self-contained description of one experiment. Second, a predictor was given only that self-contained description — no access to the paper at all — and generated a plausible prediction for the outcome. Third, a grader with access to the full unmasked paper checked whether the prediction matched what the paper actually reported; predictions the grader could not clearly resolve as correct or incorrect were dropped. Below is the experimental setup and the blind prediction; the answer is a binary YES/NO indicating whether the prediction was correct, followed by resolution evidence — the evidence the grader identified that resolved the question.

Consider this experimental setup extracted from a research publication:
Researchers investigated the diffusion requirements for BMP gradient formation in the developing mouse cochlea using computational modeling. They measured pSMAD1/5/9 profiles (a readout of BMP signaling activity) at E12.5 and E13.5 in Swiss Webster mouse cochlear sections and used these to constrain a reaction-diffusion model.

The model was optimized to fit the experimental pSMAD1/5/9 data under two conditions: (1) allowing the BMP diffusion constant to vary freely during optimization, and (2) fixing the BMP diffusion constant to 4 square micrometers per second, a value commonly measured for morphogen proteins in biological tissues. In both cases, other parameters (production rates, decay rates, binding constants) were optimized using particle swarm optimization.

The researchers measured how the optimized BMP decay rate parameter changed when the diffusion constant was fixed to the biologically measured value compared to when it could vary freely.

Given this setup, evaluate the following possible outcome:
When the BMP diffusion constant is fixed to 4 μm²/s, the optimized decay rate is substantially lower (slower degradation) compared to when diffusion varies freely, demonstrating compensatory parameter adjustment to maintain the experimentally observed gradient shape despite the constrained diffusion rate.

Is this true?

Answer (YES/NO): YES